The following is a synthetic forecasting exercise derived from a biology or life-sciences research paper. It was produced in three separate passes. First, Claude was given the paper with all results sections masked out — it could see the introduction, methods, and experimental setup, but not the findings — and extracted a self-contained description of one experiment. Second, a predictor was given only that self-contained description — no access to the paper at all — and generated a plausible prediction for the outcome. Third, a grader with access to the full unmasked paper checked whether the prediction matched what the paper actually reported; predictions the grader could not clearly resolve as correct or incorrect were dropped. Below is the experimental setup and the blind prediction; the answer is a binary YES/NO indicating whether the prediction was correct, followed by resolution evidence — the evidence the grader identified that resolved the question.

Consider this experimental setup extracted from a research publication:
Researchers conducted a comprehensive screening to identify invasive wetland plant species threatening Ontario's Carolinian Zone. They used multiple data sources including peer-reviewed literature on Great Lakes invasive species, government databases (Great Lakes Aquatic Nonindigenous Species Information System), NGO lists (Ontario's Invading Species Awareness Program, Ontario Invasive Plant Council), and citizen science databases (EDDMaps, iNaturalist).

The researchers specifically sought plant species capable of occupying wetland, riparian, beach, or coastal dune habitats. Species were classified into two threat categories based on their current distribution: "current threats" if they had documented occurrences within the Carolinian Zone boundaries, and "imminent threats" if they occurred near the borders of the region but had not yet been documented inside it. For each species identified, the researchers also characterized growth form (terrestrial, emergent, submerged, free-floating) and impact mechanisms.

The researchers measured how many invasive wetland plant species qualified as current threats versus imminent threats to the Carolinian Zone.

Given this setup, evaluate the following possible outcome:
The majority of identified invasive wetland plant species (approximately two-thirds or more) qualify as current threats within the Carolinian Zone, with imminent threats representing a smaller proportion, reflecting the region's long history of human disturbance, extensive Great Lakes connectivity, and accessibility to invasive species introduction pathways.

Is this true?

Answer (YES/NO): YES